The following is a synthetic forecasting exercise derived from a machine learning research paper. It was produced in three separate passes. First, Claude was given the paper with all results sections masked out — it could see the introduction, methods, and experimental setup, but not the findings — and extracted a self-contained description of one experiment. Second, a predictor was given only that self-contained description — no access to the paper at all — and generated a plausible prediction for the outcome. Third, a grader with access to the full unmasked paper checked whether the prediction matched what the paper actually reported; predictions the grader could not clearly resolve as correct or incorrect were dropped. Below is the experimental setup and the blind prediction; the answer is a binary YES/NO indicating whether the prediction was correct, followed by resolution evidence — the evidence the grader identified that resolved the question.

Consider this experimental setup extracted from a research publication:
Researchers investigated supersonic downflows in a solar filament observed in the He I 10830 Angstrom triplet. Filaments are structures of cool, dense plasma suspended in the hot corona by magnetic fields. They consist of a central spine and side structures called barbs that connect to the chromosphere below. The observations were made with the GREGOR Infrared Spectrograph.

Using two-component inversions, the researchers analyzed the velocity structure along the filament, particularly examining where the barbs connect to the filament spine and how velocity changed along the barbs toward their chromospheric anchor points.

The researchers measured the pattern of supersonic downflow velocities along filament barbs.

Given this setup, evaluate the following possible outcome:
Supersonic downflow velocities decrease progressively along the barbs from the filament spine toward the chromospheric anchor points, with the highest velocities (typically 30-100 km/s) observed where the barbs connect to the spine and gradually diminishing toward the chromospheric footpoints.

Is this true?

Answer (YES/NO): NO